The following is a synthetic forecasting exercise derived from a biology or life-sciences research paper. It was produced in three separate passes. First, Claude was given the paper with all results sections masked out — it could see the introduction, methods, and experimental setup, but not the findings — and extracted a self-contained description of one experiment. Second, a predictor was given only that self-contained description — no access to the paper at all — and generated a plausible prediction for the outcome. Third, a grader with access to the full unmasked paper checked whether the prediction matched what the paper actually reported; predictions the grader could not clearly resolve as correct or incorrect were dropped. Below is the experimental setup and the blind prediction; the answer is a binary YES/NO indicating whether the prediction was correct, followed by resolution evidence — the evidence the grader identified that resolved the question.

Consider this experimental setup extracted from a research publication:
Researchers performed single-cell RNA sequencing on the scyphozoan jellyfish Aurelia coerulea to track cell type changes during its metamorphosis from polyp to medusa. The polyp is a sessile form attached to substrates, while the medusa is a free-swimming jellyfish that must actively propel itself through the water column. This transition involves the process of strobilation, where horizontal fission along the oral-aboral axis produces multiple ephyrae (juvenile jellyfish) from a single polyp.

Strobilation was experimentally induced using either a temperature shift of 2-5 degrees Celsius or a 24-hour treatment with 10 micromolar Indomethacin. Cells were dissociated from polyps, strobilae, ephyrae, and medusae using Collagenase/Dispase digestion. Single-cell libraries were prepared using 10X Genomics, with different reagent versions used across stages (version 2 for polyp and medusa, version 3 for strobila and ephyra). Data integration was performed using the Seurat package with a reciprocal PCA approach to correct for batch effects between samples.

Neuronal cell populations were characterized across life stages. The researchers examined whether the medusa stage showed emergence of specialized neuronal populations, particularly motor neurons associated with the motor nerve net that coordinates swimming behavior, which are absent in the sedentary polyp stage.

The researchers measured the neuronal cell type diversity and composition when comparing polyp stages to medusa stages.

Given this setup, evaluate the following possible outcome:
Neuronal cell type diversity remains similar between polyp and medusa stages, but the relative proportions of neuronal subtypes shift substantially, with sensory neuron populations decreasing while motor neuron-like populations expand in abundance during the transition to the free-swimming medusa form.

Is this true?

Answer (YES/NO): NO